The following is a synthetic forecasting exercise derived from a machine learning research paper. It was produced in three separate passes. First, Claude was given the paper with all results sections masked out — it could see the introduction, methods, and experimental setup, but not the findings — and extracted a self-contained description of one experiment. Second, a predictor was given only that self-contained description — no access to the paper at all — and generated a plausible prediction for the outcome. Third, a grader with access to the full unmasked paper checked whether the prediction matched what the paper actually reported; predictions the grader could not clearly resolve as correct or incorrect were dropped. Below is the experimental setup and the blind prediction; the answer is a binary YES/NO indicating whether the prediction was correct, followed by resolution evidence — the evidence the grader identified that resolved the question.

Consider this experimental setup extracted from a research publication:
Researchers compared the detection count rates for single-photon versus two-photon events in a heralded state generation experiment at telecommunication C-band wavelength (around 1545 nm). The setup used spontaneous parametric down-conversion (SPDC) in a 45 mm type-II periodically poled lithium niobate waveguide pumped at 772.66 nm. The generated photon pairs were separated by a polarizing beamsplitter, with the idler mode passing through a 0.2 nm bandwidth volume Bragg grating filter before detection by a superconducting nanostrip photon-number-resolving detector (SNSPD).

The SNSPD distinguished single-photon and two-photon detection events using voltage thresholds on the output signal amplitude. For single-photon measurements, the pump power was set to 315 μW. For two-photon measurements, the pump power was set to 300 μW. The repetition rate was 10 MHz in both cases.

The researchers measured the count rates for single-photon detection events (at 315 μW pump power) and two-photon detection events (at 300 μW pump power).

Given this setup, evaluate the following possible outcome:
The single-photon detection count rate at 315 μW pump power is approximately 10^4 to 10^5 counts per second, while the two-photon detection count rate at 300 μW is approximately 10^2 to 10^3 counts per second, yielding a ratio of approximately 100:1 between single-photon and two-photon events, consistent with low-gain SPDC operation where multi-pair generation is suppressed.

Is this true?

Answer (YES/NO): NO